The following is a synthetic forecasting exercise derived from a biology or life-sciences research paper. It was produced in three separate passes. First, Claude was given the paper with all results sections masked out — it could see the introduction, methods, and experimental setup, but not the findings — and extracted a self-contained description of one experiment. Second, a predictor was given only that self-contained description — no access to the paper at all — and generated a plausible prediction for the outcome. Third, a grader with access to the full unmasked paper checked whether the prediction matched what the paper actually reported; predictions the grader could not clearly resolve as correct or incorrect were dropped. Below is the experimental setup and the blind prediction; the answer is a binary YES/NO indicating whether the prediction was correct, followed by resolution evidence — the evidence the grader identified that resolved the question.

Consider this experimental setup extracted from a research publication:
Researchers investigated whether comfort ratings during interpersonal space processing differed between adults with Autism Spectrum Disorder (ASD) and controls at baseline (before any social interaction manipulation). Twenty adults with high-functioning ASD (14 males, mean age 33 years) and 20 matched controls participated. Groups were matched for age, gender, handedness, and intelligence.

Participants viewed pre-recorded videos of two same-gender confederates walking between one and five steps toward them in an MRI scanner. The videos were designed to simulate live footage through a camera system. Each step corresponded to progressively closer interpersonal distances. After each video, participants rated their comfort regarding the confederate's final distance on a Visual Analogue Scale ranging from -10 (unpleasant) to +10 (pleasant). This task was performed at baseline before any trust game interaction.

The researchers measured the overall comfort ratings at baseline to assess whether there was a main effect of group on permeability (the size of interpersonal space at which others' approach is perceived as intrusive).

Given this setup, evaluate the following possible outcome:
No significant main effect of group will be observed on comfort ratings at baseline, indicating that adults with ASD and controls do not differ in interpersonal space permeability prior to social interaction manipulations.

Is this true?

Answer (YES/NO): NO